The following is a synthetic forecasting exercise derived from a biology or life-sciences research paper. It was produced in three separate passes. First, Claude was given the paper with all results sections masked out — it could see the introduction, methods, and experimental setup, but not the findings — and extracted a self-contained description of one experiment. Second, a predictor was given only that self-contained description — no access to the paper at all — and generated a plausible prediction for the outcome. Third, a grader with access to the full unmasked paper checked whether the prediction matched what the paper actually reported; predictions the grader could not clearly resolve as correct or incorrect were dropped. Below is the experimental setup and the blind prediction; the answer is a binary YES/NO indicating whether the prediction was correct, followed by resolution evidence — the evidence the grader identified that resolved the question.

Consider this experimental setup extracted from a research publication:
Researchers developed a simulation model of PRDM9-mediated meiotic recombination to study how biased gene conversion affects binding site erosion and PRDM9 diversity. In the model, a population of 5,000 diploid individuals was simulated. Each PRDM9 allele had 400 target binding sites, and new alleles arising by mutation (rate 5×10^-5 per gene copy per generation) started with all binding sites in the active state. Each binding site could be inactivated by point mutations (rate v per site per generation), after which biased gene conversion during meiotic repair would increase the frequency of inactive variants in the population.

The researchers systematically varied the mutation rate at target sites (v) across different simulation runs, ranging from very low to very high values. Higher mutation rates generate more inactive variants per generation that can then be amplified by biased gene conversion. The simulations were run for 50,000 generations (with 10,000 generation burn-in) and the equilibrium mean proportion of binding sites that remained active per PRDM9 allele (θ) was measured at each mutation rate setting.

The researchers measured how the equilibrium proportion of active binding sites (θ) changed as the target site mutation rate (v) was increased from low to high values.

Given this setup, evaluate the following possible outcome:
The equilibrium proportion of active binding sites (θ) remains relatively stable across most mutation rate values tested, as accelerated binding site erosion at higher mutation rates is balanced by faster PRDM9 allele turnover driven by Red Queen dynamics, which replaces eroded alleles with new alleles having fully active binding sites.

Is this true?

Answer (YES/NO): NO